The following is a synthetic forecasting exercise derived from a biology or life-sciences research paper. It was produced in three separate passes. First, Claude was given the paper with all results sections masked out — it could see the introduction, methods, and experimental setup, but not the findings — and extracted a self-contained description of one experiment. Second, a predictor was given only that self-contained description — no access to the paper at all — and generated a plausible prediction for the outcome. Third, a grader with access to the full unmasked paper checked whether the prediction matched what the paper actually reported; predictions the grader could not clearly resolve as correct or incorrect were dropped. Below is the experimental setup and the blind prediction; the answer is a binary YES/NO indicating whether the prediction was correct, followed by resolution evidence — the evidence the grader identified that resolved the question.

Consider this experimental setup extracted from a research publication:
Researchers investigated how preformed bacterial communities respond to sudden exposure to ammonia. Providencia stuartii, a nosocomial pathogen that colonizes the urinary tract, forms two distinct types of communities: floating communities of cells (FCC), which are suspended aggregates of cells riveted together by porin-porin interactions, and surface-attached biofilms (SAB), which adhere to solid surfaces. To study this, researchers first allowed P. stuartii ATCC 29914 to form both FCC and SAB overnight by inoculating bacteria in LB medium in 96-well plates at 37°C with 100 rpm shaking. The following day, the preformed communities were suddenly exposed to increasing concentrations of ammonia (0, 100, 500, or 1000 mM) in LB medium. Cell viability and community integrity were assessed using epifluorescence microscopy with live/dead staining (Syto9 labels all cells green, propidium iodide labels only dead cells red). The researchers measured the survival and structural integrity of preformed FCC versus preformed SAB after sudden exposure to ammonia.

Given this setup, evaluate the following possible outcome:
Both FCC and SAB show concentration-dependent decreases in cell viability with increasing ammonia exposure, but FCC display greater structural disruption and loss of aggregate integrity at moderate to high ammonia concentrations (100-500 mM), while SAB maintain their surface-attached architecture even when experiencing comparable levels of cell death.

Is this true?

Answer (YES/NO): NO